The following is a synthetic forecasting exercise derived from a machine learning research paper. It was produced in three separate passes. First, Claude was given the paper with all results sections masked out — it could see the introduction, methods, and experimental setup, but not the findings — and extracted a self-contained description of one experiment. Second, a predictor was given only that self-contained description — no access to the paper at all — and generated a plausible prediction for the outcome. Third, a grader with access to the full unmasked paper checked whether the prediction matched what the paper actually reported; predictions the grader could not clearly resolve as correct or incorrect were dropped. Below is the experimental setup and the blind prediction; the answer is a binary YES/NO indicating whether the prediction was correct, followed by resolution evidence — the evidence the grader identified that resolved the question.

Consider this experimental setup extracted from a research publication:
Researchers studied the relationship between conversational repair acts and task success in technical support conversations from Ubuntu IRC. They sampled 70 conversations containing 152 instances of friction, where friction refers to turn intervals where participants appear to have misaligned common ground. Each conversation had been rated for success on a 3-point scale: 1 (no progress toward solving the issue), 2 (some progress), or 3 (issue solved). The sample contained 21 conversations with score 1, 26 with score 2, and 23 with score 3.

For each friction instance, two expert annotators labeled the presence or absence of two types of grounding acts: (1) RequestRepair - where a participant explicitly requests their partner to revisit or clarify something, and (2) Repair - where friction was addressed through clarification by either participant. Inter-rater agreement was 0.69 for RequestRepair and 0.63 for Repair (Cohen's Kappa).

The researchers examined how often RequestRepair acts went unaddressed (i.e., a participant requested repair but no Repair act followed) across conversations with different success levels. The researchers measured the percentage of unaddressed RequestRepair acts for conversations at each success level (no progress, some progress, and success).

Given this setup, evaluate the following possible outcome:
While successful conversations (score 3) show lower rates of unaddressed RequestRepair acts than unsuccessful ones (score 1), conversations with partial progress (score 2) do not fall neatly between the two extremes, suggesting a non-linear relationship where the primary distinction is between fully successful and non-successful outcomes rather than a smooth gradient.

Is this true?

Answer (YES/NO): NO